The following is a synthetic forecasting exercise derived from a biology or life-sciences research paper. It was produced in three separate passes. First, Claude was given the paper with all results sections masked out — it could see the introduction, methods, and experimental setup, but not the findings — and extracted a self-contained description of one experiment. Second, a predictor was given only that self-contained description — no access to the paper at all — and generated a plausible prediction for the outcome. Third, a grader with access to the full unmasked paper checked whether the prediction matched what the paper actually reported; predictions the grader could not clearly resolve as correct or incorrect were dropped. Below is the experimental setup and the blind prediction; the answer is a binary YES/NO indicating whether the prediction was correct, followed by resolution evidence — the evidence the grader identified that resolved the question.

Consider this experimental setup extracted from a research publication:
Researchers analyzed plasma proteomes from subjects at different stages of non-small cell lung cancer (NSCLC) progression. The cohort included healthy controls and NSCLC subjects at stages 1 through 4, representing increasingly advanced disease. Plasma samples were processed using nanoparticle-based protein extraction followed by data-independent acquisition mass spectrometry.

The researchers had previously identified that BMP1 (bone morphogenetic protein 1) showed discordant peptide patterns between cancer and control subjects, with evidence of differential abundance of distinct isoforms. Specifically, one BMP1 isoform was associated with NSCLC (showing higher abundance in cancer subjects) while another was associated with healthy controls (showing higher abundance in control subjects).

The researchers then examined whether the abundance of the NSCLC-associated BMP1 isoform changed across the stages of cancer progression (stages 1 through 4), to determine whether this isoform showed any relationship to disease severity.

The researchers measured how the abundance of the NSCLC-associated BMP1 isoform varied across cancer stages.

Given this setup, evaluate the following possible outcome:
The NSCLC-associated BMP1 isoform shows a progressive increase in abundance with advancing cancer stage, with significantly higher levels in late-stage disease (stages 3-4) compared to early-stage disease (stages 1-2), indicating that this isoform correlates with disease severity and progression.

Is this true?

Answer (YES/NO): NO